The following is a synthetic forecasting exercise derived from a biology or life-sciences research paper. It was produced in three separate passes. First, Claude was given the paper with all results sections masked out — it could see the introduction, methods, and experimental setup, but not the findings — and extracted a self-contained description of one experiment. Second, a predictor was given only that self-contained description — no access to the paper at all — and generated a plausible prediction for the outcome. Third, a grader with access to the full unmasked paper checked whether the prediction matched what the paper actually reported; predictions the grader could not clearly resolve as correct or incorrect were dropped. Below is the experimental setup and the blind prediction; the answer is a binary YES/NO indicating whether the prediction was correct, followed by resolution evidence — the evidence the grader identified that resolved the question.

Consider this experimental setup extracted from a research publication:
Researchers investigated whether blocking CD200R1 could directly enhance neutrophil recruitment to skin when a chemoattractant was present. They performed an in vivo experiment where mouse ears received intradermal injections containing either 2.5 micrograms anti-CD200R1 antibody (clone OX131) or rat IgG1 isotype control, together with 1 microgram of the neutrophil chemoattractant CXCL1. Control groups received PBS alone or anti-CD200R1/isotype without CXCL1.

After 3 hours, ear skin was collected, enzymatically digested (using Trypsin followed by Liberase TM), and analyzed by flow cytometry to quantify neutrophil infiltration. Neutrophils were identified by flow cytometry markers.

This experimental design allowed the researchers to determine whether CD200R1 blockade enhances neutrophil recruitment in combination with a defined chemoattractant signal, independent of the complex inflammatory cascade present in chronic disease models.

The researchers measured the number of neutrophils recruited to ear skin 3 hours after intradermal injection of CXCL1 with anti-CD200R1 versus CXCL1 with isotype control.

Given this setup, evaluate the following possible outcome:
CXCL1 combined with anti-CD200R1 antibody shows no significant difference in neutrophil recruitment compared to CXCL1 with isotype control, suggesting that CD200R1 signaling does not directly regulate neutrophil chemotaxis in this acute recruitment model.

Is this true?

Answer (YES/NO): NO